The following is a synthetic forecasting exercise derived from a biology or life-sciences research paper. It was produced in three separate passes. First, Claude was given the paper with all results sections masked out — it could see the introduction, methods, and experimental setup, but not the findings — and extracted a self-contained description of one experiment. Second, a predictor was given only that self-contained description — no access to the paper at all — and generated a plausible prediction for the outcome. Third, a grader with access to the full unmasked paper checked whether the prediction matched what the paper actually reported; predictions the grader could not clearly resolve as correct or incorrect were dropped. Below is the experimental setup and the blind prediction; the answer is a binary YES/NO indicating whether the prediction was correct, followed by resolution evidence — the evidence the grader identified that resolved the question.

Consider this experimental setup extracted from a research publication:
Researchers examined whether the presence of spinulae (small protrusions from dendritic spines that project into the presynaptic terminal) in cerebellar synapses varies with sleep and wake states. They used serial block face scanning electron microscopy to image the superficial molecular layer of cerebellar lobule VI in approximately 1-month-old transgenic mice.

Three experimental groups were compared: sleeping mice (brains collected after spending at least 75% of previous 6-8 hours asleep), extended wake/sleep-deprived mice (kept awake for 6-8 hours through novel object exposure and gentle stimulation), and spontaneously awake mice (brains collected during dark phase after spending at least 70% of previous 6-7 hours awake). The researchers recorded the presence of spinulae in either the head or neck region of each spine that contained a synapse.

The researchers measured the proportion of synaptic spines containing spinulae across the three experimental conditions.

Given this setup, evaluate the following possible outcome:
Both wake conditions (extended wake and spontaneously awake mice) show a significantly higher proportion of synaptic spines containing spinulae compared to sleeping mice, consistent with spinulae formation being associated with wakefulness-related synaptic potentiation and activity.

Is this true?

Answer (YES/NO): NO